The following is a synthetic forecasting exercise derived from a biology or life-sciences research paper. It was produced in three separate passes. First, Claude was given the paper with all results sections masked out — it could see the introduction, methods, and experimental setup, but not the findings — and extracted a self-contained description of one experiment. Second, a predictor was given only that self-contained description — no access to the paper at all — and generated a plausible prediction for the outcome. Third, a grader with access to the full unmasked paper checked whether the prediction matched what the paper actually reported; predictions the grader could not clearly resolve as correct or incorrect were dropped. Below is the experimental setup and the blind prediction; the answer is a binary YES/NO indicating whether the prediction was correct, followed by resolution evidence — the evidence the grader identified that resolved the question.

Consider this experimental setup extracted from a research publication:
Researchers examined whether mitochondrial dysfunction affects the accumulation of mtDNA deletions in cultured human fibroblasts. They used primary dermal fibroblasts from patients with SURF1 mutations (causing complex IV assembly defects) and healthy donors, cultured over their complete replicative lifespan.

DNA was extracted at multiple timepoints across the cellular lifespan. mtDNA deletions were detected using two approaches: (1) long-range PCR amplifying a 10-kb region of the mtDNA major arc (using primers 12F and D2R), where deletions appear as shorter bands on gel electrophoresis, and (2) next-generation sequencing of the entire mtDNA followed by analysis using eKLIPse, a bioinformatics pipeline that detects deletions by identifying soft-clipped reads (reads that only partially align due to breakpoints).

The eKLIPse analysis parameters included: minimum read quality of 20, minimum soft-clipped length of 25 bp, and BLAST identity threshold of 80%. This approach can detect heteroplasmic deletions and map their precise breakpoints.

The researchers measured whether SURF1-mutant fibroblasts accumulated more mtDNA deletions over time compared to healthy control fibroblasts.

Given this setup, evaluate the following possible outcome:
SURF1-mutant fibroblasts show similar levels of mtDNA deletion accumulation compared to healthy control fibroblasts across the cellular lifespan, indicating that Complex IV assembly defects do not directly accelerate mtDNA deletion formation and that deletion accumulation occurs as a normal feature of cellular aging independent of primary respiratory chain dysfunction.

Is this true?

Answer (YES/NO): NO